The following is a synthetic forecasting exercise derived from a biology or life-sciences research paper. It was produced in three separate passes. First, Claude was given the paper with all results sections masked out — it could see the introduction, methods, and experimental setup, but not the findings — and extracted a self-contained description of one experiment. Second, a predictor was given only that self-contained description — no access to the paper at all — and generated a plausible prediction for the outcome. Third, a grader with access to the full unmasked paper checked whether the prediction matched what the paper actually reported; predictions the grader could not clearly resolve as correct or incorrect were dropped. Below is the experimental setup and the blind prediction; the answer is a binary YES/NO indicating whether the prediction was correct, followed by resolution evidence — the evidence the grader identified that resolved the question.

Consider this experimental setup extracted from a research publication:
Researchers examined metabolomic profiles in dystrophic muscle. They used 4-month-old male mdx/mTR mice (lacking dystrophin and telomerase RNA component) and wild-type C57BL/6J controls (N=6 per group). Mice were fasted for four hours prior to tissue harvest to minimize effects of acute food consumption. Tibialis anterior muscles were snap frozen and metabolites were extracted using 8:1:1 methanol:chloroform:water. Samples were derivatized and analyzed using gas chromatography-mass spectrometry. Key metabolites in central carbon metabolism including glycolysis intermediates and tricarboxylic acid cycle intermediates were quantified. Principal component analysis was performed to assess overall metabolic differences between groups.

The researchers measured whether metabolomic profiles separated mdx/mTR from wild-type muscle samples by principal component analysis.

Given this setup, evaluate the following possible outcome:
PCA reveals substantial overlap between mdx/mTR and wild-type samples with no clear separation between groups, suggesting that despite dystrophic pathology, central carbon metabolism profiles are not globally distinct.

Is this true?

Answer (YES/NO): NO